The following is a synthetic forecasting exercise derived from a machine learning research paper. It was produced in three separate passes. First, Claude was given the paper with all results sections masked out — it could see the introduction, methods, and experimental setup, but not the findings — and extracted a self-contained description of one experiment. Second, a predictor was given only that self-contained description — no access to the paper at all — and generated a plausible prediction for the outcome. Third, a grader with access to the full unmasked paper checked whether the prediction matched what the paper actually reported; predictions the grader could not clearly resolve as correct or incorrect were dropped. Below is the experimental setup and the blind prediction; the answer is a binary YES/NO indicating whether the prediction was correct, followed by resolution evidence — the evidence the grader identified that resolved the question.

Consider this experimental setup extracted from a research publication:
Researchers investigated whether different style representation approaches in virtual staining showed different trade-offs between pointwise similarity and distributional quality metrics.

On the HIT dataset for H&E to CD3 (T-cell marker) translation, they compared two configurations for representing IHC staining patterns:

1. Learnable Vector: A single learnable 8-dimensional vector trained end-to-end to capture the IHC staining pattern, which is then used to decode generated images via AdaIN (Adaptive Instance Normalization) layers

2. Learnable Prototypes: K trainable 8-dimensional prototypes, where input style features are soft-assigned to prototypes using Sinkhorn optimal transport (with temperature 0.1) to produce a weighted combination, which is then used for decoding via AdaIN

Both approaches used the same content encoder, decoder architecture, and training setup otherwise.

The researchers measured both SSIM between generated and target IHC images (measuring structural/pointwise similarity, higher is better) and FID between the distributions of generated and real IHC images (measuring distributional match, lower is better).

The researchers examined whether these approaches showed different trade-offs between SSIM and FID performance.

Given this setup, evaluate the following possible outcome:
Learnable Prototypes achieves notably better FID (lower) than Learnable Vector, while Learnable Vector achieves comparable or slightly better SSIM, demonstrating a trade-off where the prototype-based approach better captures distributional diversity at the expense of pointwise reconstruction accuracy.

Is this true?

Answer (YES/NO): YES